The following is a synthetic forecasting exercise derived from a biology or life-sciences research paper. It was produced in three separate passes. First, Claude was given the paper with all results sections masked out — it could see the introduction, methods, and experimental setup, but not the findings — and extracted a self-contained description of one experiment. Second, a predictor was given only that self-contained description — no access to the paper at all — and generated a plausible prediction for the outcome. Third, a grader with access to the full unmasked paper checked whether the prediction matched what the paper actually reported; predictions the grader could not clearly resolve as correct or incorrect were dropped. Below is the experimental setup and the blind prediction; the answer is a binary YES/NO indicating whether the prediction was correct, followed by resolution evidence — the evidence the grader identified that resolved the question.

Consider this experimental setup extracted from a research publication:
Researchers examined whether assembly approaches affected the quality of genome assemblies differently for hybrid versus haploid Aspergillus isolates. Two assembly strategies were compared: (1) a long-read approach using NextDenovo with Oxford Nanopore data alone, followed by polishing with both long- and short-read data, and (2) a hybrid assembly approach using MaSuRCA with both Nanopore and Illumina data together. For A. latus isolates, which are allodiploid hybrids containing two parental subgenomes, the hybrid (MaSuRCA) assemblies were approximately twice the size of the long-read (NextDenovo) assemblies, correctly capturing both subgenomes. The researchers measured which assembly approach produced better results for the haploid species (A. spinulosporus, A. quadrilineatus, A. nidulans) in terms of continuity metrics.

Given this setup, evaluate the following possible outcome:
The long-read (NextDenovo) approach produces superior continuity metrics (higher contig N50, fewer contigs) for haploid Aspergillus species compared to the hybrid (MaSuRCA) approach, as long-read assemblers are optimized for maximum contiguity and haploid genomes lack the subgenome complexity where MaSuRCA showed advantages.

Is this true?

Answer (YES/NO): YES